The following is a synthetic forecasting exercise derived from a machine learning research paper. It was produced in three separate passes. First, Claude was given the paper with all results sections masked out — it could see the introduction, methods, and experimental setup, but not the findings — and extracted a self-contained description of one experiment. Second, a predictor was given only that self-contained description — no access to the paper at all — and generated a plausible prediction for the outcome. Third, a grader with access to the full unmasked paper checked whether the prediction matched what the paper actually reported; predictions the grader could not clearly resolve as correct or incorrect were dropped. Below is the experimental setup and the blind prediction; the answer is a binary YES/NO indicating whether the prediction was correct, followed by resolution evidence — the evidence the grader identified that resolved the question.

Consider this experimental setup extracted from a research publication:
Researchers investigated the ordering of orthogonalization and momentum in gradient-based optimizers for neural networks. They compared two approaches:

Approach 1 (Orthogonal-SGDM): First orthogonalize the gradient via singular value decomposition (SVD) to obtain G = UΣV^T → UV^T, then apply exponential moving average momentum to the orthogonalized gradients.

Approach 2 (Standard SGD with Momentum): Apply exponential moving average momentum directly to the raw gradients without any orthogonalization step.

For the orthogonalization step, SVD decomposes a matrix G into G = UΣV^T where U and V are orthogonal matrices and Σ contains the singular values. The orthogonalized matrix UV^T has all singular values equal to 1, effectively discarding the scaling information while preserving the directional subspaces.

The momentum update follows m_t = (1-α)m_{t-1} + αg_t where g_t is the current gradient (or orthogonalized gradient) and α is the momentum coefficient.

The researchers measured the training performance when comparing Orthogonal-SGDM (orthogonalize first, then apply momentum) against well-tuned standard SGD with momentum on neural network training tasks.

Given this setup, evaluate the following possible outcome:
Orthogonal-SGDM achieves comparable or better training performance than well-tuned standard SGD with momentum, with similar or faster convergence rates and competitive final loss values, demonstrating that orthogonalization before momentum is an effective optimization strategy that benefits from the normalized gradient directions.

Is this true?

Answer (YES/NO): NO